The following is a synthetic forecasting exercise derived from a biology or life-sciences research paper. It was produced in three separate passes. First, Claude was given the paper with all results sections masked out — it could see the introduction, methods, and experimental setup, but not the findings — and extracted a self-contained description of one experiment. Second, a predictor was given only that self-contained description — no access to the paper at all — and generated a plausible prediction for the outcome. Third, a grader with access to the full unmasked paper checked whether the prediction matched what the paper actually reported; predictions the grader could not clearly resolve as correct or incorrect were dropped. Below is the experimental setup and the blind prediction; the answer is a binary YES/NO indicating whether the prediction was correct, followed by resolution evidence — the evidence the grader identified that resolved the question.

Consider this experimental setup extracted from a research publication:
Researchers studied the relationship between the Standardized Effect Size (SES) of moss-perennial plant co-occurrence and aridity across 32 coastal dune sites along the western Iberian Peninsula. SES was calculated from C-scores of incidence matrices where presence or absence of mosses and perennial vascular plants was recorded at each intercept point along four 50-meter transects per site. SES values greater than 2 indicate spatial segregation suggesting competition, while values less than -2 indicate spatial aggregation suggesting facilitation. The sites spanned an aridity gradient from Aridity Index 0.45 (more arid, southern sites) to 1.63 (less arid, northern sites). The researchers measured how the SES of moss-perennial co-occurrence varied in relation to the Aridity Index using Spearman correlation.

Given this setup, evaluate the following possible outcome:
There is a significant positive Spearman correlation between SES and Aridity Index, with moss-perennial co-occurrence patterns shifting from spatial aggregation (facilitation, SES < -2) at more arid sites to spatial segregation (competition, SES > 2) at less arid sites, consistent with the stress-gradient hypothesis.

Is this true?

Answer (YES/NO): NO